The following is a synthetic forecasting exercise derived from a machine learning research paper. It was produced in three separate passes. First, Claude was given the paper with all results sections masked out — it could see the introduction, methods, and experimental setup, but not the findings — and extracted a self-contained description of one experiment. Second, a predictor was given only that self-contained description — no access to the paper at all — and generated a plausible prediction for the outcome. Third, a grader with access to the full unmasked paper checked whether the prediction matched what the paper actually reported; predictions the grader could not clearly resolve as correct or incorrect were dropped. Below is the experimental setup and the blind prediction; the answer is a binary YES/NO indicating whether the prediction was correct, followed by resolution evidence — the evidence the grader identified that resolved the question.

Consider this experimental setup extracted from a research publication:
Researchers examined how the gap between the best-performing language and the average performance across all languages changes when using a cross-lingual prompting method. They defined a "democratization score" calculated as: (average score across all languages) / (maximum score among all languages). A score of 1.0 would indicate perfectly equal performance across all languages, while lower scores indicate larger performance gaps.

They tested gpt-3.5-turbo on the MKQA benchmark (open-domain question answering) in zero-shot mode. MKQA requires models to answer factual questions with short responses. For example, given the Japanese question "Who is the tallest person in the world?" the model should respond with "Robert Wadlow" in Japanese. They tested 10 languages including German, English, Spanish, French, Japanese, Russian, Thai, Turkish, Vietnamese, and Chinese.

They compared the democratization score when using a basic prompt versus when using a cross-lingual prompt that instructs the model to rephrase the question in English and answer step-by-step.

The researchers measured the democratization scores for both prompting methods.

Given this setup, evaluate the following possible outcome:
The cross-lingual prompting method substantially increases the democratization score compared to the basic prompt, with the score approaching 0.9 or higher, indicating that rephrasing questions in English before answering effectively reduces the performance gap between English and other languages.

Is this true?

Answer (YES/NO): NO